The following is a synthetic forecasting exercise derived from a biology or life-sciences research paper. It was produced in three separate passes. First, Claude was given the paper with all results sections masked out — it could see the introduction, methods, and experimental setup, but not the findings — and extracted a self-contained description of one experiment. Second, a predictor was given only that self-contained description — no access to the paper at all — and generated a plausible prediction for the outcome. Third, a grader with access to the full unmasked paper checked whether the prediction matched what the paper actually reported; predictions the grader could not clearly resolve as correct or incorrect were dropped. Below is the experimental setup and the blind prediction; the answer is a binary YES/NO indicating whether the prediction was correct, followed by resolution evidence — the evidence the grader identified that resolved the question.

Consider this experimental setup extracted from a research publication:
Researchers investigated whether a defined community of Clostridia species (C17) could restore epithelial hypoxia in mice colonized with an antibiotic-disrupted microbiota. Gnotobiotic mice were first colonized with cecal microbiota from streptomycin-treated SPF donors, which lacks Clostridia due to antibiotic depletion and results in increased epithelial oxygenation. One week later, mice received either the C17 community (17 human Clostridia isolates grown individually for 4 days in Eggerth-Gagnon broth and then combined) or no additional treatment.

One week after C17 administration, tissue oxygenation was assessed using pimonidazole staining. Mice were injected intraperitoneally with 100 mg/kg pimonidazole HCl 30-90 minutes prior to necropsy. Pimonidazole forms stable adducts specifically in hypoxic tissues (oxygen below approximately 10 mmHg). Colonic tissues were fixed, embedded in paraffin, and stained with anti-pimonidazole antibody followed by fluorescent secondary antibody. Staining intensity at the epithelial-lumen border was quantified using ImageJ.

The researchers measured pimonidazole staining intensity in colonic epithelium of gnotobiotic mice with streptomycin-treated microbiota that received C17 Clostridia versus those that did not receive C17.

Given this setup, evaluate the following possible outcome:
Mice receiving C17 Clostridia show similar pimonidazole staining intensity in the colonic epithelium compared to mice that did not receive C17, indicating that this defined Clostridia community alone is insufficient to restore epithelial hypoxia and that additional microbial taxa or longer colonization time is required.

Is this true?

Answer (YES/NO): NO